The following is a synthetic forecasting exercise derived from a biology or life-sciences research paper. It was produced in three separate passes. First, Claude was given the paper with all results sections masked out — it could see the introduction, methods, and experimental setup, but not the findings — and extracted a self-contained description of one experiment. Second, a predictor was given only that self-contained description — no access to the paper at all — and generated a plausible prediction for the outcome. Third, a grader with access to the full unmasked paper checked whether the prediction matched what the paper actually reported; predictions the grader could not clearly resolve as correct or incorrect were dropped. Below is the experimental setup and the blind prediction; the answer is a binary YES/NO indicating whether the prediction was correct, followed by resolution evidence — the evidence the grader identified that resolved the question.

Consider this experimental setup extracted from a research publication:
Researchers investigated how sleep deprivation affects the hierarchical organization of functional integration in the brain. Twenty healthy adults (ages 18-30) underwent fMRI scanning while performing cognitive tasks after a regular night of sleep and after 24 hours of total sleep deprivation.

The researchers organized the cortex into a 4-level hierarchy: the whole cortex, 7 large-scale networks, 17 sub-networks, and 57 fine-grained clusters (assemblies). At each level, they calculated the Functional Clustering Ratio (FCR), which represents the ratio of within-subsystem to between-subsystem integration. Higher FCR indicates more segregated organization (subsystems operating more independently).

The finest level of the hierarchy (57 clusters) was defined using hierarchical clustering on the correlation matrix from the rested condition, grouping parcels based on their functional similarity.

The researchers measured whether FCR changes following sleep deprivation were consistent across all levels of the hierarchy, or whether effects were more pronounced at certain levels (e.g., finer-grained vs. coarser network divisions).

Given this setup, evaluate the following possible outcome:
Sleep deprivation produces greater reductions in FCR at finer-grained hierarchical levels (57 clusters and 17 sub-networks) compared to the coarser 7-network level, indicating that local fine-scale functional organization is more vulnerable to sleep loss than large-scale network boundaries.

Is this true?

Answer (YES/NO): NO